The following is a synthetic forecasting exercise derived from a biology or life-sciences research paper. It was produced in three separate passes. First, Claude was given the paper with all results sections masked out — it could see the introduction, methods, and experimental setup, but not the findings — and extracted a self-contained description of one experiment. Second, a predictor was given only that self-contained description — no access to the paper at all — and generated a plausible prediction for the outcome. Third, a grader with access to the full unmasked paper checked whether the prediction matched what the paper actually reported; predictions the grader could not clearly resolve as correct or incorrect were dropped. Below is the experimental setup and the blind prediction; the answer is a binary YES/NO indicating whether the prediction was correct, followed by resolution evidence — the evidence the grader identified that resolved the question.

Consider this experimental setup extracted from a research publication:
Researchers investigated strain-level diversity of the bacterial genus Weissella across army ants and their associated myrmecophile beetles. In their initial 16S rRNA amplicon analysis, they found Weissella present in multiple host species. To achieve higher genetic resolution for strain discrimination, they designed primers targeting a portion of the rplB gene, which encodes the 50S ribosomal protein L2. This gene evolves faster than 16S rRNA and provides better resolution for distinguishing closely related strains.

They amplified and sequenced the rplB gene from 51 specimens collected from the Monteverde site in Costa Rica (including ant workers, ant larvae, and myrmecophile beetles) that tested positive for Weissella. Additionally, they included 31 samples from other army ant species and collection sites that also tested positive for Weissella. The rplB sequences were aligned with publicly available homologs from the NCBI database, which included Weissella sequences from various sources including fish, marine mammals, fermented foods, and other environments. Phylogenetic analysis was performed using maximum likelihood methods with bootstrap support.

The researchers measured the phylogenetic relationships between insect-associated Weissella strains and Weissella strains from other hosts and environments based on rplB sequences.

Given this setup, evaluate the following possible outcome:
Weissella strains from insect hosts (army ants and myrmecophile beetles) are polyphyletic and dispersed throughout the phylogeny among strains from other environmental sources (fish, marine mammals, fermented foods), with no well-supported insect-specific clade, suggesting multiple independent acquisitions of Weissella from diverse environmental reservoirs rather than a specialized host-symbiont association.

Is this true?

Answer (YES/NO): NO